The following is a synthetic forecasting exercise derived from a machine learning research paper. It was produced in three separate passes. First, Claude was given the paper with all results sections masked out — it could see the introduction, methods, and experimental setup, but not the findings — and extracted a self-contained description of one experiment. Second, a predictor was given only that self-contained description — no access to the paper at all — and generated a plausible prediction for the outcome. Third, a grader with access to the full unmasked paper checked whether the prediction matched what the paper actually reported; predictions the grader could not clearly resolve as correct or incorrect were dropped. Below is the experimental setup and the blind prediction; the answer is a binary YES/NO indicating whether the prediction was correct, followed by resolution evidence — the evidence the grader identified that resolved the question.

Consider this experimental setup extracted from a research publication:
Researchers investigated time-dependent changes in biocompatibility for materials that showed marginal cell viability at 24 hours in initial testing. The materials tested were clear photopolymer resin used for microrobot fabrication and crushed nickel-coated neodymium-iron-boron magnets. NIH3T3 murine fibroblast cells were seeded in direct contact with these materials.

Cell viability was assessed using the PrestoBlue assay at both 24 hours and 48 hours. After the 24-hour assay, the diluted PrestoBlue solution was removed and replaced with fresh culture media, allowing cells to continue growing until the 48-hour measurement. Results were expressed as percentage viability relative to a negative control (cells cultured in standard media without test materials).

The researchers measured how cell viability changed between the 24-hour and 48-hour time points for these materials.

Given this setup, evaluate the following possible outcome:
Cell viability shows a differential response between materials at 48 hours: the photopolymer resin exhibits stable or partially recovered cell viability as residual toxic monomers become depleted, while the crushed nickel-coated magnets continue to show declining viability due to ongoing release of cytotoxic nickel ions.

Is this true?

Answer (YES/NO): NO